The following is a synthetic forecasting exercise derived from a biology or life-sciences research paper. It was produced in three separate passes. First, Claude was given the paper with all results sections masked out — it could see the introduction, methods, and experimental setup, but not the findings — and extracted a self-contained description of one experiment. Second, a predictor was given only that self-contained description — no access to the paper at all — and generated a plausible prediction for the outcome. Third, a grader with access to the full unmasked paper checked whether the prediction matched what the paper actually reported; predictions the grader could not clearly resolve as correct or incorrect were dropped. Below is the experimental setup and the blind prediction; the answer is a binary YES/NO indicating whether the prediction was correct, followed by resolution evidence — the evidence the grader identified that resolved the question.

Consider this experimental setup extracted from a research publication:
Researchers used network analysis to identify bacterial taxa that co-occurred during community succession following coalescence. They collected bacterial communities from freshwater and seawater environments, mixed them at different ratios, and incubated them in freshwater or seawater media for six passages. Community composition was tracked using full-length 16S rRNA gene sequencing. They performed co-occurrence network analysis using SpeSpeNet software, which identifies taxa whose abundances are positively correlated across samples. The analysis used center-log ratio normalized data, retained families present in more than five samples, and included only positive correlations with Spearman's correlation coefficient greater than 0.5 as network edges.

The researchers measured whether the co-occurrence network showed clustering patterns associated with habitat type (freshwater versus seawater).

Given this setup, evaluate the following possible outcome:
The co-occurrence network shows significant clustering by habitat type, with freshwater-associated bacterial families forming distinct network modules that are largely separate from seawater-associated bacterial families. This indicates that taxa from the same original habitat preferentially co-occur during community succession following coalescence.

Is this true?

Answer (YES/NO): YES